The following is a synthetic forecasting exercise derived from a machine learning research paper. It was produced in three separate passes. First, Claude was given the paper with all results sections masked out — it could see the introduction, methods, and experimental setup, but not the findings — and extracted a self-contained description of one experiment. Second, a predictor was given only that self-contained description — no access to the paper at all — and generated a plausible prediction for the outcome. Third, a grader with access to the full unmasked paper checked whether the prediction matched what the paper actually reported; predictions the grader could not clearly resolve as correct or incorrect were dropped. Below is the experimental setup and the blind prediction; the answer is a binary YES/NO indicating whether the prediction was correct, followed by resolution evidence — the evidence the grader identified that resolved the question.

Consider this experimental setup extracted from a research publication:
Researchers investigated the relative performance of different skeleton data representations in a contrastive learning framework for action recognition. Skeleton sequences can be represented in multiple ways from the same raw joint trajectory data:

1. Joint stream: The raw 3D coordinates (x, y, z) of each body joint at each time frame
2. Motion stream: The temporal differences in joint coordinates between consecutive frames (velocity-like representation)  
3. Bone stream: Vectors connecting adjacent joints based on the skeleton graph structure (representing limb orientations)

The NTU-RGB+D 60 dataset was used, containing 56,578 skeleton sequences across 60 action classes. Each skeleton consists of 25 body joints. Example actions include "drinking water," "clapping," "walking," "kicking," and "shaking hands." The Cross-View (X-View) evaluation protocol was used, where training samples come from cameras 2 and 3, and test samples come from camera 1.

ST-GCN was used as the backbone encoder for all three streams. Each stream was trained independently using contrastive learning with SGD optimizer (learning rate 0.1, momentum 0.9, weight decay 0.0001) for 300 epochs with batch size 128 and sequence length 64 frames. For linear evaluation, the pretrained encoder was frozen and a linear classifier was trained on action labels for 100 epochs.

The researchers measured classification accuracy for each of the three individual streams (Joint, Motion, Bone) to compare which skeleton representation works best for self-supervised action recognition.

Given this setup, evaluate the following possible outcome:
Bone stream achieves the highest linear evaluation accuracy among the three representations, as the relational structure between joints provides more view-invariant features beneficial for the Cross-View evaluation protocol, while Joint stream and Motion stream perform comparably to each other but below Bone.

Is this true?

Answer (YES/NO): NO